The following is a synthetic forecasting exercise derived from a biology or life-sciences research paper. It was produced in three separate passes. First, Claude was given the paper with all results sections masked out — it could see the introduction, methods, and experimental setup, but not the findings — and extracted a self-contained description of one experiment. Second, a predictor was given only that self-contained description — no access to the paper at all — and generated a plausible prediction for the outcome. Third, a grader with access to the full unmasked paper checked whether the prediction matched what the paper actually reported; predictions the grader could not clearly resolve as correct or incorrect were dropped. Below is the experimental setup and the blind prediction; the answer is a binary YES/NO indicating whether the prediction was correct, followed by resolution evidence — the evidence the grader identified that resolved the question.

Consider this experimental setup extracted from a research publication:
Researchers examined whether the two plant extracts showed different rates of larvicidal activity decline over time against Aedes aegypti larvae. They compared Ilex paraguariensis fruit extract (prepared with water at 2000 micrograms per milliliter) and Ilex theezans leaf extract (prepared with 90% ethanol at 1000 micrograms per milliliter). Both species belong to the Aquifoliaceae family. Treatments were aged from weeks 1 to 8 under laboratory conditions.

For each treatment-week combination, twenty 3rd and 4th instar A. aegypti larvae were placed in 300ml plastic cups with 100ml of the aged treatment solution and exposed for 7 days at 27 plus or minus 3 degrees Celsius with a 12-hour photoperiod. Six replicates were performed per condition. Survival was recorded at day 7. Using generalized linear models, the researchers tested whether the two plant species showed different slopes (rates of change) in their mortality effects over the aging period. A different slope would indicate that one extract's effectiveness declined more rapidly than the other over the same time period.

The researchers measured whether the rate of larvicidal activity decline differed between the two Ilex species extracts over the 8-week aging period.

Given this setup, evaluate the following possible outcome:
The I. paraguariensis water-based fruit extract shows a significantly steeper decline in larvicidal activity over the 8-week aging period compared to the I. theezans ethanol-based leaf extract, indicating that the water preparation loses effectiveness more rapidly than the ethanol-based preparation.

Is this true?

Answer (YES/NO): YES